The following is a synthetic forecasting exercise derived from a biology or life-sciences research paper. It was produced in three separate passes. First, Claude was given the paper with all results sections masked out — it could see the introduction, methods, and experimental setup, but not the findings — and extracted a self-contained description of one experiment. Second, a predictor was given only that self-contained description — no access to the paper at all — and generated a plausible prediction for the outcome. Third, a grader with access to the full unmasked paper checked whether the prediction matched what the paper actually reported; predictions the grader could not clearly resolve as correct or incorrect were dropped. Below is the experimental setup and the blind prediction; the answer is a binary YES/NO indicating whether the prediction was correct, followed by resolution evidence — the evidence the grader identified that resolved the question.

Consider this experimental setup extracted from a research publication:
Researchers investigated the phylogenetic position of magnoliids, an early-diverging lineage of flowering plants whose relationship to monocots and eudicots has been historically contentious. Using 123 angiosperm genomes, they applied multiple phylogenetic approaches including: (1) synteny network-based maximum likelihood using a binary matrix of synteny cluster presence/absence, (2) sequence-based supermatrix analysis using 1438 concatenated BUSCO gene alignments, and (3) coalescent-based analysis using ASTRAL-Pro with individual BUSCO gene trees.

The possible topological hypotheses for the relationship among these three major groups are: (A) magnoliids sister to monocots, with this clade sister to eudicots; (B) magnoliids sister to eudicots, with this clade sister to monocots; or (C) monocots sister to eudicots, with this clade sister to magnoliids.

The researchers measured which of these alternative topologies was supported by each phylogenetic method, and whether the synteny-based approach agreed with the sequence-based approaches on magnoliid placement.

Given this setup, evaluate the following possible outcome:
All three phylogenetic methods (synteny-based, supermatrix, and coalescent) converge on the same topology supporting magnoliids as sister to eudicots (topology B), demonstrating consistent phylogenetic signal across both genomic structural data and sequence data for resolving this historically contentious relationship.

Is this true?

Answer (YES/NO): NO